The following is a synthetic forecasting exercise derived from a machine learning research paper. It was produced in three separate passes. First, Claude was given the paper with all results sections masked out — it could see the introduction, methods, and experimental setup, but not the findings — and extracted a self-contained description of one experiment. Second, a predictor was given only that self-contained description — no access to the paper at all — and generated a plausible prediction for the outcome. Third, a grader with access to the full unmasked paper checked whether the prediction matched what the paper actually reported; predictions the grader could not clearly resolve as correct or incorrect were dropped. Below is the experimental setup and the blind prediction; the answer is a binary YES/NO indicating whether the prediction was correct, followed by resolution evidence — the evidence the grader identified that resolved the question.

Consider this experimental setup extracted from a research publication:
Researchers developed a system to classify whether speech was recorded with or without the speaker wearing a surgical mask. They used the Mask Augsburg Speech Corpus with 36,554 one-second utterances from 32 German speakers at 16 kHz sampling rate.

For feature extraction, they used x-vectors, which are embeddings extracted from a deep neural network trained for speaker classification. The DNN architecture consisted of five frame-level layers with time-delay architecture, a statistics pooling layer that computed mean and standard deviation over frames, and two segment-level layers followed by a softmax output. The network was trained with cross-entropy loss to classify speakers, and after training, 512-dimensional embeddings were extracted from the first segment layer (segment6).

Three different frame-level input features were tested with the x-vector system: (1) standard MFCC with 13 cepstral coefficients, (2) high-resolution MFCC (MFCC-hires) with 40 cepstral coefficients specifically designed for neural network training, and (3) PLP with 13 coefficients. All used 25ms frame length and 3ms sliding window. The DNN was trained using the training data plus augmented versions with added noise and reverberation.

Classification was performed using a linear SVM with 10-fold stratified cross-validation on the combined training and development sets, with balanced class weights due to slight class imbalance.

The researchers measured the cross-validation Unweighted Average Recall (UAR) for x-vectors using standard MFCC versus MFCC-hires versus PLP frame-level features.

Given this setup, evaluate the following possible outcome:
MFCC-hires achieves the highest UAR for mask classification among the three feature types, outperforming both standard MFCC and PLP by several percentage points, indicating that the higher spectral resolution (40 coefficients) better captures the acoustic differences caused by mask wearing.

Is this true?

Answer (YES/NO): YES